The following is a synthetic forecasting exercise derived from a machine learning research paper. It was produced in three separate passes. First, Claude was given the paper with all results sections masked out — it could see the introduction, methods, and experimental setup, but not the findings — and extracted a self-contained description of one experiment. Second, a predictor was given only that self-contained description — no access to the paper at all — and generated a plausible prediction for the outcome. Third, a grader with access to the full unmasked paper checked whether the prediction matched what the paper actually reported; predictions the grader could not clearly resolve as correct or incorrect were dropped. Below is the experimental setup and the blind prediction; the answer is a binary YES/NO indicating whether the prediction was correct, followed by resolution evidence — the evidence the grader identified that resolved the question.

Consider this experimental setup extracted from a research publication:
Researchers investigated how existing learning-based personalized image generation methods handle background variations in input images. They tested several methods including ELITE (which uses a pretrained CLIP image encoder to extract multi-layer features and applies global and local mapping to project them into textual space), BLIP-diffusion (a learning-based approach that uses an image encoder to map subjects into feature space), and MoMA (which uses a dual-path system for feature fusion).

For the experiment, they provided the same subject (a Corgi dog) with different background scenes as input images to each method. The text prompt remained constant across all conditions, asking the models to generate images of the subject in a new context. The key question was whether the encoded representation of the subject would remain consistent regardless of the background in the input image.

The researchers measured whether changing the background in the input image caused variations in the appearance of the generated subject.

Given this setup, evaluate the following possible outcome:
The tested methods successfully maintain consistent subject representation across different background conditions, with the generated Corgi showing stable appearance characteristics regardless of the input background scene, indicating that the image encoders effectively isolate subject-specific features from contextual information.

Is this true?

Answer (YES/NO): NO